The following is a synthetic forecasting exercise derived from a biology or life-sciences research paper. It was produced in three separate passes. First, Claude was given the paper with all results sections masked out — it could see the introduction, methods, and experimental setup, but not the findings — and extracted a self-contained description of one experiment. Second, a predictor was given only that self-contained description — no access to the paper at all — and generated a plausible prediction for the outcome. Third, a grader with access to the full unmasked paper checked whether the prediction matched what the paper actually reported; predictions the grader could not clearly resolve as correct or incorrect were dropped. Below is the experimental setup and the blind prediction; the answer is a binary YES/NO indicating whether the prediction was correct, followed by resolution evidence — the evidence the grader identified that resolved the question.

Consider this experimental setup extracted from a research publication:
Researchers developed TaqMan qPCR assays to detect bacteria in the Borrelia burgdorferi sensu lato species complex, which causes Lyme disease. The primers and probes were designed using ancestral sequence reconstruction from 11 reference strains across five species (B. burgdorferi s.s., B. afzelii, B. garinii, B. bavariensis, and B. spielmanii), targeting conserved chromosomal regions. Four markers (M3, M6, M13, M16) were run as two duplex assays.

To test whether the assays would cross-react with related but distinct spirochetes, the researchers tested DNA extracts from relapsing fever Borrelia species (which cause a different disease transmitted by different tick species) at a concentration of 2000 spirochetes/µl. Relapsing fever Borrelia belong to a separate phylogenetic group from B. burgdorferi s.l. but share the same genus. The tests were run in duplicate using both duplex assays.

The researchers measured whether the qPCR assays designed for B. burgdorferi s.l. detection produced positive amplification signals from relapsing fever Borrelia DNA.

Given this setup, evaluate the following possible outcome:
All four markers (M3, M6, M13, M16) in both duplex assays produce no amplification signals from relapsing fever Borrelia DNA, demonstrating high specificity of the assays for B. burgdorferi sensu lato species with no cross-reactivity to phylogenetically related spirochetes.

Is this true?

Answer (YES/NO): NO